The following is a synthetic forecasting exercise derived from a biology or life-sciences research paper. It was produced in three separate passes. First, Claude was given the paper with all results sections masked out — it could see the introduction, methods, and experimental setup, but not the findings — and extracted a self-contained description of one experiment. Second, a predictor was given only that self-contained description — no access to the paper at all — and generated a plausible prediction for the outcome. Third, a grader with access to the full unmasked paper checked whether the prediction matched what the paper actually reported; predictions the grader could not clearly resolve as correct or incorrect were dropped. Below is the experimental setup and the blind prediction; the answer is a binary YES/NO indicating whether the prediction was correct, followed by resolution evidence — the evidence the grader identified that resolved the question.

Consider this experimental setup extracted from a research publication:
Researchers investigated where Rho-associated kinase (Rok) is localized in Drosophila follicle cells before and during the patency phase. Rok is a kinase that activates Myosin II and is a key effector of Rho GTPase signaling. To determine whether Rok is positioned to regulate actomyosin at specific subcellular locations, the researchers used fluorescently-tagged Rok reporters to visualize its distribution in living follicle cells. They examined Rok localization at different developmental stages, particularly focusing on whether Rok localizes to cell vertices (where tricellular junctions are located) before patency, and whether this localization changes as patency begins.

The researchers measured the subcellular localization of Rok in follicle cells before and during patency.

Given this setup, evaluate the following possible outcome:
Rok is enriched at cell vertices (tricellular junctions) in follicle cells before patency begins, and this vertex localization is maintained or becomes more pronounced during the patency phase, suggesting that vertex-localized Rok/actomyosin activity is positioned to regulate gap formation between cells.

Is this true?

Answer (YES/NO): NO